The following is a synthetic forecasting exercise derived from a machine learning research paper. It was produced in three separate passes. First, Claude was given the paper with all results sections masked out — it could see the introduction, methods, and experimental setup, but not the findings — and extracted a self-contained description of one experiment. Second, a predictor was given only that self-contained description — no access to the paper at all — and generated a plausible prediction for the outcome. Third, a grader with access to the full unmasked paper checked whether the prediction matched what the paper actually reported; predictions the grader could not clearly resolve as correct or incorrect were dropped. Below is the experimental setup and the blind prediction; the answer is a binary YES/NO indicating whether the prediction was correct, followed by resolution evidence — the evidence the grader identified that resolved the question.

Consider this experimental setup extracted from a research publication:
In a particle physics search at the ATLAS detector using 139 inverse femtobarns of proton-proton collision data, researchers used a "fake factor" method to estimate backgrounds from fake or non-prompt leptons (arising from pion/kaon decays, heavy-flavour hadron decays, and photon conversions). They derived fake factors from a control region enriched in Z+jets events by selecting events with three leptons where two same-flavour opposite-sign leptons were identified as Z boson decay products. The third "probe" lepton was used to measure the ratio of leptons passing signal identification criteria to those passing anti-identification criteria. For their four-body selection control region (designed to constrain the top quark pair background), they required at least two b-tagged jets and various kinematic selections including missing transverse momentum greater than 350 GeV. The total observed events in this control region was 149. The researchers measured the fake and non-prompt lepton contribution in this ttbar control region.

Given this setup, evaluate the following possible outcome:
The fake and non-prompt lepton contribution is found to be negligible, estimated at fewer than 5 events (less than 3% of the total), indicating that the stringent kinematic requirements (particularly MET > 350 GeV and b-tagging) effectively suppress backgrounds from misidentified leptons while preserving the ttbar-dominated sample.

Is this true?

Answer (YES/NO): YES